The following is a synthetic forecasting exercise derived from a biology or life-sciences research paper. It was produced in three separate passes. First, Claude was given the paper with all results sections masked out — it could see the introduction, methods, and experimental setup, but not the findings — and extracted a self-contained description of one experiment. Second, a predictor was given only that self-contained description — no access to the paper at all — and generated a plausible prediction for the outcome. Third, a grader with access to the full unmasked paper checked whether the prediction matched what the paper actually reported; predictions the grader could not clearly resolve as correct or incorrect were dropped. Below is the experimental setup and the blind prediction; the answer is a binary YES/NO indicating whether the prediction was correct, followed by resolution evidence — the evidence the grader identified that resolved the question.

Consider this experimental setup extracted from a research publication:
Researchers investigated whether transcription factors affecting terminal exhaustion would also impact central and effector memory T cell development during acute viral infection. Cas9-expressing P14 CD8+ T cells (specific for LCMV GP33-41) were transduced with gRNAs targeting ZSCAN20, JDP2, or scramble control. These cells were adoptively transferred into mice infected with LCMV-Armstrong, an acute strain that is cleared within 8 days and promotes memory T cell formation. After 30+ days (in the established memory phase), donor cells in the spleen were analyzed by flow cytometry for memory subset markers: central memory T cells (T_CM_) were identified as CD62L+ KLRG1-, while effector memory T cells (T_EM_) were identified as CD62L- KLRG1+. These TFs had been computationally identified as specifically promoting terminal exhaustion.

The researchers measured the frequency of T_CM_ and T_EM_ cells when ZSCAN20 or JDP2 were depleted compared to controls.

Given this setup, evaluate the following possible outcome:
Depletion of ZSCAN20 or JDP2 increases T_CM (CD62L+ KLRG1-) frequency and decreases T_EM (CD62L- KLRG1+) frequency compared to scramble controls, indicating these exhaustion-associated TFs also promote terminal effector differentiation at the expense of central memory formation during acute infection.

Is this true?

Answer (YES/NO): NO